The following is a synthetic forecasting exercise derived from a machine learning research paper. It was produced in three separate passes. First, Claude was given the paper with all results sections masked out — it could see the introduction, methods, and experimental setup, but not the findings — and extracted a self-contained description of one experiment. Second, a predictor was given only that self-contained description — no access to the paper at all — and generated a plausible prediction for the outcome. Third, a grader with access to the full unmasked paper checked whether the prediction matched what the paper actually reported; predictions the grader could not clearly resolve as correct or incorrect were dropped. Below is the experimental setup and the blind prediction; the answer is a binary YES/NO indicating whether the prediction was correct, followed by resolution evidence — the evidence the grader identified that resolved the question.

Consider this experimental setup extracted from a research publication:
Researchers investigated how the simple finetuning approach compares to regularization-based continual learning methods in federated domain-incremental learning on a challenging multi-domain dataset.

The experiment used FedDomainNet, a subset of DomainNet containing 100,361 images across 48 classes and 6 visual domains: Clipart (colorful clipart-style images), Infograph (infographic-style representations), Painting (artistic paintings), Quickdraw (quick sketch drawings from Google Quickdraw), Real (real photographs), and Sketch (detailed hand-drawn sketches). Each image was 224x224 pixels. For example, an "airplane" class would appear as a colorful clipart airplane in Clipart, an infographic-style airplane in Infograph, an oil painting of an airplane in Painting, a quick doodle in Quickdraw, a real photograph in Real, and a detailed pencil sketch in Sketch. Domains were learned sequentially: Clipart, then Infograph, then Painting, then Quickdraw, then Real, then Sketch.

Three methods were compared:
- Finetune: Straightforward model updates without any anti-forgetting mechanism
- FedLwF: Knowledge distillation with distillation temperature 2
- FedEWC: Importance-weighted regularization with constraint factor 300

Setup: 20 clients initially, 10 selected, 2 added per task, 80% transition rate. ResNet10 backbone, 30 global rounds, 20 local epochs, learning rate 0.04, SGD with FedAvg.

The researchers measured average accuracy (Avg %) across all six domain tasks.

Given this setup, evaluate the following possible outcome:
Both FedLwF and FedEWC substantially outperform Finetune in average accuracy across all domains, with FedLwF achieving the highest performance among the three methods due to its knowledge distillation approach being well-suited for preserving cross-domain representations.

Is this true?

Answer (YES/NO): NO